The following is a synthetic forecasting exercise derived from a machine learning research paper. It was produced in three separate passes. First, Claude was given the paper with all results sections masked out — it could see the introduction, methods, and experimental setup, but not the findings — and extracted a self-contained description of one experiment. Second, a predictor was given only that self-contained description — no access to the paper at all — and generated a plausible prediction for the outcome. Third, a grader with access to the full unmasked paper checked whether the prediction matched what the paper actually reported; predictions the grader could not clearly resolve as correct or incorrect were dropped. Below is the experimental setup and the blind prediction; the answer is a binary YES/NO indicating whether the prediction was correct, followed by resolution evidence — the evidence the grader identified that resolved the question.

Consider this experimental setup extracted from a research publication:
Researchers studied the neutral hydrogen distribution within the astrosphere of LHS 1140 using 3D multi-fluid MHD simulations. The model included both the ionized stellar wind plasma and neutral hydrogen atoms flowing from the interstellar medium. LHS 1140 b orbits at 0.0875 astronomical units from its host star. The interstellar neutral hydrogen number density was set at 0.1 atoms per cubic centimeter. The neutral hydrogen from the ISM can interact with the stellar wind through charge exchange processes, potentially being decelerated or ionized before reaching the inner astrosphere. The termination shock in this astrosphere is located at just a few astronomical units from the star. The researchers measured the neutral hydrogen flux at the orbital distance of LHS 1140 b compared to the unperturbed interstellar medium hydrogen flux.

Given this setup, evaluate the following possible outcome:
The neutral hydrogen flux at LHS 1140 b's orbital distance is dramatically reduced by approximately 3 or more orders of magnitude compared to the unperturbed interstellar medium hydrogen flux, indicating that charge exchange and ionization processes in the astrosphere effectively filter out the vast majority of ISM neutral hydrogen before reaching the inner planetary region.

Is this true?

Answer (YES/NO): NO